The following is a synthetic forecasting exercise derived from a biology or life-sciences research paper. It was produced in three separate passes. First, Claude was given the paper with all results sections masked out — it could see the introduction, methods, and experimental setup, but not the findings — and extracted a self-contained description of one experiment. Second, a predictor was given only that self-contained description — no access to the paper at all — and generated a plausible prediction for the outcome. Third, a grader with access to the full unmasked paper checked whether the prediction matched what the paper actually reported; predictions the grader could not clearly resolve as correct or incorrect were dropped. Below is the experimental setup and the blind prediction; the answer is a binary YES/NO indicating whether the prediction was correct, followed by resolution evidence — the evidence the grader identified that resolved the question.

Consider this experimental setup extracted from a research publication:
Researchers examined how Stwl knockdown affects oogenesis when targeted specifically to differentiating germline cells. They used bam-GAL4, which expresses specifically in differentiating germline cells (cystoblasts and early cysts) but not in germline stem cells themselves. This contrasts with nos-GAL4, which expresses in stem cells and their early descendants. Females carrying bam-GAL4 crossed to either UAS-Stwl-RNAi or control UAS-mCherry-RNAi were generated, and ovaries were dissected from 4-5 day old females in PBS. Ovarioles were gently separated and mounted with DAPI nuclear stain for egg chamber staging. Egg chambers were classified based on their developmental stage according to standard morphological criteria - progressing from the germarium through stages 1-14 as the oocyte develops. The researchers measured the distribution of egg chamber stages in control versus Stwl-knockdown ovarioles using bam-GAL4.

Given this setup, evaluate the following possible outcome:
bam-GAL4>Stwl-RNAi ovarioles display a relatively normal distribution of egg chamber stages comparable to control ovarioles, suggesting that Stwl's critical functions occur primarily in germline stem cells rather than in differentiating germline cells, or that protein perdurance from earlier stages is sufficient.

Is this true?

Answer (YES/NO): NO